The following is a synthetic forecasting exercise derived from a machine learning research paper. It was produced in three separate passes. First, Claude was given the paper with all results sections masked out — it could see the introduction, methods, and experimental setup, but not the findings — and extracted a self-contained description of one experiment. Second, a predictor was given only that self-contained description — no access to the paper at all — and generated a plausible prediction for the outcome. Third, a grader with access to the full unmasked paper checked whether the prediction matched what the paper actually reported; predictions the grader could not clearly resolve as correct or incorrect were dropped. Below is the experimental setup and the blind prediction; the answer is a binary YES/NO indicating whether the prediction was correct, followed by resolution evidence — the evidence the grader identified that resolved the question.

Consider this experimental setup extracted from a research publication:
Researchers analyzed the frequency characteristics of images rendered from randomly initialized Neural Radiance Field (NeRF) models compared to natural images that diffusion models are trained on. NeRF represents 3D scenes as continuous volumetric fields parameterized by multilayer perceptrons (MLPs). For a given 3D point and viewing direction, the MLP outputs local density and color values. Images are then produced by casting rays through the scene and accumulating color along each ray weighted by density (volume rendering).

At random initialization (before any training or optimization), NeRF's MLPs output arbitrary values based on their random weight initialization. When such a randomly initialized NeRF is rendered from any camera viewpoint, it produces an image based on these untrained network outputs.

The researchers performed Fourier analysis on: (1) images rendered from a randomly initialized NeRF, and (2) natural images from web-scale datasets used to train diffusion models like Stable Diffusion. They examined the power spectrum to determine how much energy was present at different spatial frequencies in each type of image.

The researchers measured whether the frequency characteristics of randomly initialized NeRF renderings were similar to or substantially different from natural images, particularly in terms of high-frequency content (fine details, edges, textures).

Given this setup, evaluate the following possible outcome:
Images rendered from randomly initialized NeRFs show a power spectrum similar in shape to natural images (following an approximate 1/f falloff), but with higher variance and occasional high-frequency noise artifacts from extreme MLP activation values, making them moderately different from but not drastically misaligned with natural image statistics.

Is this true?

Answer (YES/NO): NO